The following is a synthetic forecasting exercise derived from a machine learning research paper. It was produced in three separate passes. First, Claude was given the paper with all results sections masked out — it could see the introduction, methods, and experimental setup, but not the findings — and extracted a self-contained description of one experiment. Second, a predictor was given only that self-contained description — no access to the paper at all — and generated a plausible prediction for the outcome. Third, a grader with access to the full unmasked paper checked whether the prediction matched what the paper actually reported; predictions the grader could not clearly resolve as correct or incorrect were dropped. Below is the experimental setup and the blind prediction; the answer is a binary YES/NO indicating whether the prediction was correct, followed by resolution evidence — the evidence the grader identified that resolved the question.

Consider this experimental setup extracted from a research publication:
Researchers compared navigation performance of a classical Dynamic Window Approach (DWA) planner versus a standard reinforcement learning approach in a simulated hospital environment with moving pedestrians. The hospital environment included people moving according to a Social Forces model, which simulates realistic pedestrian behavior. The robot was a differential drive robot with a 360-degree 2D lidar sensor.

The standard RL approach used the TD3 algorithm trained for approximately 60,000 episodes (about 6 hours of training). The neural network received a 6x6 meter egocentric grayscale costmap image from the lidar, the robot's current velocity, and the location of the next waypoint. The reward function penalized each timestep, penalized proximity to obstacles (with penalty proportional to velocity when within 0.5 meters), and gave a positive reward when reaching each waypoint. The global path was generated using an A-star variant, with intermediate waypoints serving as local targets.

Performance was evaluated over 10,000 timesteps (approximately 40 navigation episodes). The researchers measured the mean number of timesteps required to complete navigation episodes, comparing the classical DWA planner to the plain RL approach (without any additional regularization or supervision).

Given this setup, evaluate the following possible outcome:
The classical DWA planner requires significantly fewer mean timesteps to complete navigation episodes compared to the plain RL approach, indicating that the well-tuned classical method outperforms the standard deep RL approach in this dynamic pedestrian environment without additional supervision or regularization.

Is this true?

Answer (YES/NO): YES